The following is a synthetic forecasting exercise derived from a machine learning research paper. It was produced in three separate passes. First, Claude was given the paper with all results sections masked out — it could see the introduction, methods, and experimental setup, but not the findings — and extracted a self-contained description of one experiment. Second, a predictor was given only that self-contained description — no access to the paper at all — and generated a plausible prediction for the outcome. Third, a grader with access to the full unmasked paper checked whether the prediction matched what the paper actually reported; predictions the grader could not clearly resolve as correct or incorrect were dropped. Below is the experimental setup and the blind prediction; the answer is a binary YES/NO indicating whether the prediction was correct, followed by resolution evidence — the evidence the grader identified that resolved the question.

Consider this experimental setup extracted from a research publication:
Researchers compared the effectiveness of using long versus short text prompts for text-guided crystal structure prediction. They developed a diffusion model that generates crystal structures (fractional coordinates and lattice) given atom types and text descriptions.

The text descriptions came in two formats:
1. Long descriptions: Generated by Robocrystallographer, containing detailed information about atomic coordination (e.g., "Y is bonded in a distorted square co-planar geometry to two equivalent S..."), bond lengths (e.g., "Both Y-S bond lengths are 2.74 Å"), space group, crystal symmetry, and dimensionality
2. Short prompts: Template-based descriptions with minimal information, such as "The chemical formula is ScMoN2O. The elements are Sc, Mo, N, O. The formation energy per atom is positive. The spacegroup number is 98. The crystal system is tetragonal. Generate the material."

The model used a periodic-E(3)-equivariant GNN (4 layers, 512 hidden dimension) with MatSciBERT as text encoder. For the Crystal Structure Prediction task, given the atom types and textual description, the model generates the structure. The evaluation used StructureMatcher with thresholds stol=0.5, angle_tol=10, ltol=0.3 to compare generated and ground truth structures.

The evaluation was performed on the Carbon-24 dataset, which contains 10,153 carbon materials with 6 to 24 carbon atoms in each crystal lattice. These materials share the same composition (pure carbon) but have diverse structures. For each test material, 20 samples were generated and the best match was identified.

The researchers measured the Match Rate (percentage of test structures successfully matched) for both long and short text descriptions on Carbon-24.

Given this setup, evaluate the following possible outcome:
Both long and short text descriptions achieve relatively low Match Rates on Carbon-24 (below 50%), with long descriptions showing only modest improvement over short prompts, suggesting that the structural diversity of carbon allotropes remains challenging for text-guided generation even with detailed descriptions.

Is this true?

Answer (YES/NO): NO